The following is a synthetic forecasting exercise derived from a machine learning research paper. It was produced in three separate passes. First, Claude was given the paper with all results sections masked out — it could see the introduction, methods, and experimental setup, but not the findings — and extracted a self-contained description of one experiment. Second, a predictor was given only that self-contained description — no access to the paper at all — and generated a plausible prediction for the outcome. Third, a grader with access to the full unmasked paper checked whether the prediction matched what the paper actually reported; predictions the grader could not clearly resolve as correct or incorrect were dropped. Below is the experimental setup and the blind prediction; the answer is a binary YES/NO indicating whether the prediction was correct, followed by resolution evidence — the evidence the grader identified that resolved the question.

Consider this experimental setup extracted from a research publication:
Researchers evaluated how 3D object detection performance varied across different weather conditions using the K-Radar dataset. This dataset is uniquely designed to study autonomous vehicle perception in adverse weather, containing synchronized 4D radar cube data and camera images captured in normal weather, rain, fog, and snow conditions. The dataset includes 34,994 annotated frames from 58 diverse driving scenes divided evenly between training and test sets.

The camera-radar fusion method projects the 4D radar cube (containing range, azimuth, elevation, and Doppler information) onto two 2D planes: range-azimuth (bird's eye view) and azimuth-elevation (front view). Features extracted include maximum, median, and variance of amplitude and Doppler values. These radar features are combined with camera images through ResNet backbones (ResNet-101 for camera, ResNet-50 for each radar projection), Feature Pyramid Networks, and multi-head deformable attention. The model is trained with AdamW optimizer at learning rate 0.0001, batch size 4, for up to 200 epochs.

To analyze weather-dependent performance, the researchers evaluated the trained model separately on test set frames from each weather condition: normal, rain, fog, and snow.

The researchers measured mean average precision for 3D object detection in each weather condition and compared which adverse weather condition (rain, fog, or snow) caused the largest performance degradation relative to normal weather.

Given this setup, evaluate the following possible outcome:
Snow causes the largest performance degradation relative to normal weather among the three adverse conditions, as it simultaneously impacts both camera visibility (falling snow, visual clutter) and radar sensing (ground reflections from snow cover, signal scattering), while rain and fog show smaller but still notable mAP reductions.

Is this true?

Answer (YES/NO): NO